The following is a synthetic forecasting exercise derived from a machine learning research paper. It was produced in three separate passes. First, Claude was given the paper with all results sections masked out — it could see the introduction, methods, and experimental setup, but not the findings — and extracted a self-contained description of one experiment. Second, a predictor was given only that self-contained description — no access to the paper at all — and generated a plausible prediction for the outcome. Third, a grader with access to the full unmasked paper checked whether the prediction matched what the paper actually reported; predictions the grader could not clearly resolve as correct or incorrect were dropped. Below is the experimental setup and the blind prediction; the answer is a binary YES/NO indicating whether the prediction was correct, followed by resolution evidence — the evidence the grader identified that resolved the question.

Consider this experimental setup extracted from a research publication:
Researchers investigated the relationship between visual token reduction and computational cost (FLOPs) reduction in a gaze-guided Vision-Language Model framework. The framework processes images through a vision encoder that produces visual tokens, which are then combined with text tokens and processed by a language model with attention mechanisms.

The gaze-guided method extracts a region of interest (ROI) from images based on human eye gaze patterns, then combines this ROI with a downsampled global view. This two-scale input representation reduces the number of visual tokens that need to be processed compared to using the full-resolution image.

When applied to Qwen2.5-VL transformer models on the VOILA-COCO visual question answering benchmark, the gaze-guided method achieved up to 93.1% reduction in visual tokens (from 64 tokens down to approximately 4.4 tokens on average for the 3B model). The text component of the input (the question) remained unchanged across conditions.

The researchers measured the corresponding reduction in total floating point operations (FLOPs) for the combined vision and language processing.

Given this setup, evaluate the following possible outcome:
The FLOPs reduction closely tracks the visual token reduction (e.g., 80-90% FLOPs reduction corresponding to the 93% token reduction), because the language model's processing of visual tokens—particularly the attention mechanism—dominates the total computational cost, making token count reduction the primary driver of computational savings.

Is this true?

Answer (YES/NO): NO